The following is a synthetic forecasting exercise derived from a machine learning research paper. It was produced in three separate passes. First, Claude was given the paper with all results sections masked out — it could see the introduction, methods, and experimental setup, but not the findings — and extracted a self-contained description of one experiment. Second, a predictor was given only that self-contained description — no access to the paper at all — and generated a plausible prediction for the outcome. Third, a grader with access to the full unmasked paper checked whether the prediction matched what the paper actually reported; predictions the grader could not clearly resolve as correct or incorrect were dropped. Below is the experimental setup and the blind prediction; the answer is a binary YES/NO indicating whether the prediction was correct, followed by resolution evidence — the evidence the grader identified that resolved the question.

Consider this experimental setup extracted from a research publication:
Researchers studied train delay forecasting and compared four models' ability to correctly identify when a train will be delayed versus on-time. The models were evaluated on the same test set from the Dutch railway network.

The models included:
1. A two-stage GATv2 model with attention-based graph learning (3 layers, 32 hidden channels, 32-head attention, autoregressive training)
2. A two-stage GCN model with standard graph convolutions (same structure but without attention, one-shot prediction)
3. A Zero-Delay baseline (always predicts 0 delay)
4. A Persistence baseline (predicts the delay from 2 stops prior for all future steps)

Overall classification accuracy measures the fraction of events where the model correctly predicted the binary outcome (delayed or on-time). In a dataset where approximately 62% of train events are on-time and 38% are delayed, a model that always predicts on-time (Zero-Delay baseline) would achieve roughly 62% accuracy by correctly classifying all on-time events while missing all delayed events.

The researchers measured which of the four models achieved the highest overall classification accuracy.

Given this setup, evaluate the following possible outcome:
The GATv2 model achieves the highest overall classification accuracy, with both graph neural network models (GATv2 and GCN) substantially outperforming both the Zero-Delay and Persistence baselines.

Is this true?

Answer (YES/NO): NO